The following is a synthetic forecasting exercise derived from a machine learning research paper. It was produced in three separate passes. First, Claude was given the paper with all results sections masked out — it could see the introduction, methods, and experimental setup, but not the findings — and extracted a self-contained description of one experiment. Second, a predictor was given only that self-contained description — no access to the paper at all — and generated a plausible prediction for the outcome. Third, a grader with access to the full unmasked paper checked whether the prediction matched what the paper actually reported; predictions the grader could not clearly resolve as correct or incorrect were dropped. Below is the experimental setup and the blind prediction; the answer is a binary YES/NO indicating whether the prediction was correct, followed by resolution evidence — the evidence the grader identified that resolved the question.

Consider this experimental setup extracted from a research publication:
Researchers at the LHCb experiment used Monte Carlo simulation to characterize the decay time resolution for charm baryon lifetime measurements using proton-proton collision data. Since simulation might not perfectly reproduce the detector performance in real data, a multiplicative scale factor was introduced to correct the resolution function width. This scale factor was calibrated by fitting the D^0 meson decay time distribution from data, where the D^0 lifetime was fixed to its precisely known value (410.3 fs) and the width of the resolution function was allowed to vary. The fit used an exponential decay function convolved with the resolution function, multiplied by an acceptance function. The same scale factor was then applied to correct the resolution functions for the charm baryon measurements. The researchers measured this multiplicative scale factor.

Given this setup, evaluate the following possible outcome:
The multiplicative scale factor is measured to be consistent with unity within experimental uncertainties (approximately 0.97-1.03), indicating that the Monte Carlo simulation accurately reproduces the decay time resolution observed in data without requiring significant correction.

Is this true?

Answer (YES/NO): NO